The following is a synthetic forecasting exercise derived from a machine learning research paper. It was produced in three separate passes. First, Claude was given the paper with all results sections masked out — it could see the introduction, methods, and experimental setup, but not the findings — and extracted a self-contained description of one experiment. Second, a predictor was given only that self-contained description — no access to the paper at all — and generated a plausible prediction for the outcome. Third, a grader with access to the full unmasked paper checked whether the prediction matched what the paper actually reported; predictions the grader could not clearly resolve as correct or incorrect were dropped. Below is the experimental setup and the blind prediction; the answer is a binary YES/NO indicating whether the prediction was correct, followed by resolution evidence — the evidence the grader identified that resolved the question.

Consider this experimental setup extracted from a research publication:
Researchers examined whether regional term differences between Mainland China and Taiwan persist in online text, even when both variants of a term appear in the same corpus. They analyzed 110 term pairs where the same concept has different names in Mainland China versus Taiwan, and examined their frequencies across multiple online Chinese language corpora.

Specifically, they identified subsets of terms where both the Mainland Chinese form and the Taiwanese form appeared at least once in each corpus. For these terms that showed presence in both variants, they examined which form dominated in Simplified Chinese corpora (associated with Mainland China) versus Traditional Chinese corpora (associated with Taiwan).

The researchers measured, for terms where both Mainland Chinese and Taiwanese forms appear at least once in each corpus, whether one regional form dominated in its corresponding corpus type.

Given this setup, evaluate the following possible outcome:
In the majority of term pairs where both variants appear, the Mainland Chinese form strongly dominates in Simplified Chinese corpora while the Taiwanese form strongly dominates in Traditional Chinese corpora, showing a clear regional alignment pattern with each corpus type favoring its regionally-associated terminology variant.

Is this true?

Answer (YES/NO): YES